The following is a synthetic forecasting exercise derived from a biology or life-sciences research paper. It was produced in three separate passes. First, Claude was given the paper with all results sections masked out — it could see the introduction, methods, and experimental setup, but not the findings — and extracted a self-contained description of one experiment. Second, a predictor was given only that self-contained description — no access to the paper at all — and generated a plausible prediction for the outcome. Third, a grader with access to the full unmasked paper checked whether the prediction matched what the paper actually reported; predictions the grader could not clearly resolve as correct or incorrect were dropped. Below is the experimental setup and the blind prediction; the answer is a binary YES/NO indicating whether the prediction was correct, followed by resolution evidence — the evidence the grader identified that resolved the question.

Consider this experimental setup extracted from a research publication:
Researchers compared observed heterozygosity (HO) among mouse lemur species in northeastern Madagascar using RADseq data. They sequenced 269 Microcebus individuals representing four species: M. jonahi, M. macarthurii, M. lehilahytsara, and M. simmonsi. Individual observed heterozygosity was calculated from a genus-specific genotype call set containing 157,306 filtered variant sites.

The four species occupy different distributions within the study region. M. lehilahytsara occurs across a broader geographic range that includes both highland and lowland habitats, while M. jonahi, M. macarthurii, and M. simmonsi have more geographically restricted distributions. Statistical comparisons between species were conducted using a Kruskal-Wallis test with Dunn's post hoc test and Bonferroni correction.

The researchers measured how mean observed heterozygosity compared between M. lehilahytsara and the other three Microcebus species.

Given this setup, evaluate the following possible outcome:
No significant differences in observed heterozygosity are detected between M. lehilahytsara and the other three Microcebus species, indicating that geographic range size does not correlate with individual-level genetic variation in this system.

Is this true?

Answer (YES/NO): NO